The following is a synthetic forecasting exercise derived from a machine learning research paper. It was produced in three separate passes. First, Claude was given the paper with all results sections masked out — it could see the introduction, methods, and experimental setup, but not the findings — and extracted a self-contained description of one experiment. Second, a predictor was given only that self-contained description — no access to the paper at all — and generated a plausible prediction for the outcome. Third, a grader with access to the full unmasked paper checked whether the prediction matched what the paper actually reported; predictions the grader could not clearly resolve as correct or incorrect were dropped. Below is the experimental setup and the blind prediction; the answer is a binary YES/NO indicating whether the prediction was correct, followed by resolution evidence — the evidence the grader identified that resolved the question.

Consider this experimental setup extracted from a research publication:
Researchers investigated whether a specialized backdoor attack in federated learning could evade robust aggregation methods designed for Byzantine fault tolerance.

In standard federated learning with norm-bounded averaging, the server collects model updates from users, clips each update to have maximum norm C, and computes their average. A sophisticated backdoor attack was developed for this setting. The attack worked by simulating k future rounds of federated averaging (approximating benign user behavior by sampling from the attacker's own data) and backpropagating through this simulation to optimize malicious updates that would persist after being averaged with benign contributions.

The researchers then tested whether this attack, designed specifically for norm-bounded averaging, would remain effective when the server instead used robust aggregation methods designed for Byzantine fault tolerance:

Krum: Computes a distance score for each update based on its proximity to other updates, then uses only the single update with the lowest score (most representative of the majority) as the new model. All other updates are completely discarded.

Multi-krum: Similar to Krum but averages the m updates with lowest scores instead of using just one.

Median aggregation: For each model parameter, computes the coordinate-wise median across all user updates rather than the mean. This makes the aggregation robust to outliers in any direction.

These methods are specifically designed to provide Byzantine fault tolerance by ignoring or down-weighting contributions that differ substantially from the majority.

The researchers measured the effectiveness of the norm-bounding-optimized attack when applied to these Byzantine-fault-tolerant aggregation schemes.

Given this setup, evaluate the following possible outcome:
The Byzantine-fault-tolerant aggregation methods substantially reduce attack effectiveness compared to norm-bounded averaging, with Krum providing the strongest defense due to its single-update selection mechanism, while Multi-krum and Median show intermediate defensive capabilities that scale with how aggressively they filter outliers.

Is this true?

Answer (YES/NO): NO